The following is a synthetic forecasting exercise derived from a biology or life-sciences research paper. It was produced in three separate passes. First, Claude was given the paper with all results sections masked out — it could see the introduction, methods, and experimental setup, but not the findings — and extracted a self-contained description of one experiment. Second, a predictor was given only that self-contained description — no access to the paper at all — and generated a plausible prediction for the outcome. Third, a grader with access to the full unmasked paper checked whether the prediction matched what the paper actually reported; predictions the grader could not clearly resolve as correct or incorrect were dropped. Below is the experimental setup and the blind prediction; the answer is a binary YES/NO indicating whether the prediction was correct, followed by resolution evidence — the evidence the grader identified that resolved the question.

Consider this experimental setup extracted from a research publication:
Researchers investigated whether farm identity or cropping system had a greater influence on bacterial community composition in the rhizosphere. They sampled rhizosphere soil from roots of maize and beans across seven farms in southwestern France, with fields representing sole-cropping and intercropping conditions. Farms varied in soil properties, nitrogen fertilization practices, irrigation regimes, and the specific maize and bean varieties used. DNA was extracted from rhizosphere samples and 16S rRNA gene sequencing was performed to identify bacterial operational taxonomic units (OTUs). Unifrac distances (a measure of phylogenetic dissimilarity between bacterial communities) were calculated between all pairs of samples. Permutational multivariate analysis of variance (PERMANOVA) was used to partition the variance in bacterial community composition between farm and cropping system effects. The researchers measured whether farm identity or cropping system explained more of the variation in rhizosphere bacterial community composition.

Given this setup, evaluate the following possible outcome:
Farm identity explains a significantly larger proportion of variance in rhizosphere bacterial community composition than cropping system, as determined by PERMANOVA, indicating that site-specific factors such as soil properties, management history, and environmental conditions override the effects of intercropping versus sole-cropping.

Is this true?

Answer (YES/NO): YES